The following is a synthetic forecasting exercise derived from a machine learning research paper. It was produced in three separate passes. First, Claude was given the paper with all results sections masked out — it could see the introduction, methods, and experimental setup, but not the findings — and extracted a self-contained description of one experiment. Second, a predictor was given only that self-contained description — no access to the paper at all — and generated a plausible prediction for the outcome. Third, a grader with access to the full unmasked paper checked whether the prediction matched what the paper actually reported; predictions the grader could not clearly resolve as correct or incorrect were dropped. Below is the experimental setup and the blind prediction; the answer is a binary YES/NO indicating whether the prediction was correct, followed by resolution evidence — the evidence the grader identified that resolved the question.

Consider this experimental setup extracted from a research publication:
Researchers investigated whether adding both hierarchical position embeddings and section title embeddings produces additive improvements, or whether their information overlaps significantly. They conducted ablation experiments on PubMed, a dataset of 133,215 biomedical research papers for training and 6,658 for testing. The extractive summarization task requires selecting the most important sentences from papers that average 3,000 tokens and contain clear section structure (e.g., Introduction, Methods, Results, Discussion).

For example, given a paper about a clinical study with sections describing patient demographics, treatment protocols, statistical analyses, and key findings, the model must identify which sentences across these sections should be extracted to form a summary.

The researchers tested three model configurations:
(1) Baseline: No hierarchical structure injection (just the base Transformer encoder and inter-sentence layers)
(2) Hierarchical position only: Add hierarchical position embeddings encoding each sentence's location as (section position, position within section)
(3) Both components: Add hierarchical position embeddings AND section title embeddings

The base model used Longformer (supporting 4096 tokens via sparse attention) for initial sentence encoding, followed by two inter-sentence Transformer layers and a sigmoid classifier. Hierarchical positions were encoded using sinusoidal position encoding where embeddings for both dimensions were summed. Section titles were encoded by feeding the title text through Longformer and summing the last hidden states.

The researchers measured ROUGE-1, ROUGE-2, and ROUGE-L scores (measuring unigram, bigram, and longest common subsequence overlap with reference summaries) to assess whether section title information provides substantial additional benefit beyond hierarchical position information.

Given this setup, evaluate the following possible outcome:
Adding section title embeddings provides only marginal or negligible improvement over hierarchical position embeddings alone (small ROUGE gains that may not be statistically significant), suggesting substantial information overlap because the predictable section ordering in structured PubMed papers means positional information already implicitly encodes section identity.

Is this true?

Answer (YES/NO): YES